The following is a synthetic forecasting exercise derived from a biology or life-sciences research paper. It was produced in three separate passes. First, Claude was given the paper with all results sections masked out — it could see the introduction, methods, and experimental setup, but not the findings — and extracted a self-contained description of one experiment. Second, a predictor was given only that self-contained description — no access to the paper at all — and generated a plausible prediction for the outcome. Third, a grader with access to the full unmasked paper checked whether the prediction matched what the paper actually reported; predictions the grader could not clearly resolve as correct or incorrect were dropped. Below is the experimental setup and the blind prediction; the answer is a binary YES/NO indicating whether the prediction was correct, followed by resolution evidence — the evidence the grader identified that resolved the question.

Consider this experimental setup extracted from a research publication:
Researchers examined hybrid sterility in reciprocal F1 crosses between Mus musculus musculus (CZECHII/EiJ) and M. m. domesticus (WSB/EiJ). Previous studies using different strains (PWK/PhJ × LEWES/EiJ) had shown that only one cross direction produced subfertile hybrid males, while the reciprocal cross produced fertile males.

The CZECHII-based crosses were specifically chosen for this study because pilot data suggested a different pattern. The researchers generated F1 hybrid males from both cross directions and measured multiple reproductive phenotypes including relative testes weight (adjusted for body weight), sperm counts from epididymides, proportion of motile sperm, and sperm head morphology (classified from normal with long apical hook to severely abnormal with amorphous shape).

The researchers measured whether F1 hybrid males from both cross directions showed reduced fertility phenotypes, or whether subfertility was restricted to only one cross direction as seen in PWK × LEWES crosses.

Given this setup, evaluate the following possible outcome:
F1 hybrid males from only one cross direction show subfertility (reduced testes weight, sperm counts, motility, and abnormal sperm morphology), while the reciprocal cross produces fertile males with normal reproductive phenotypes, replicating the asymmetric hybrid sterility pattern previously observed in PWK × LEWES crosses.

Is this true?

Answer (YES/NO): NO